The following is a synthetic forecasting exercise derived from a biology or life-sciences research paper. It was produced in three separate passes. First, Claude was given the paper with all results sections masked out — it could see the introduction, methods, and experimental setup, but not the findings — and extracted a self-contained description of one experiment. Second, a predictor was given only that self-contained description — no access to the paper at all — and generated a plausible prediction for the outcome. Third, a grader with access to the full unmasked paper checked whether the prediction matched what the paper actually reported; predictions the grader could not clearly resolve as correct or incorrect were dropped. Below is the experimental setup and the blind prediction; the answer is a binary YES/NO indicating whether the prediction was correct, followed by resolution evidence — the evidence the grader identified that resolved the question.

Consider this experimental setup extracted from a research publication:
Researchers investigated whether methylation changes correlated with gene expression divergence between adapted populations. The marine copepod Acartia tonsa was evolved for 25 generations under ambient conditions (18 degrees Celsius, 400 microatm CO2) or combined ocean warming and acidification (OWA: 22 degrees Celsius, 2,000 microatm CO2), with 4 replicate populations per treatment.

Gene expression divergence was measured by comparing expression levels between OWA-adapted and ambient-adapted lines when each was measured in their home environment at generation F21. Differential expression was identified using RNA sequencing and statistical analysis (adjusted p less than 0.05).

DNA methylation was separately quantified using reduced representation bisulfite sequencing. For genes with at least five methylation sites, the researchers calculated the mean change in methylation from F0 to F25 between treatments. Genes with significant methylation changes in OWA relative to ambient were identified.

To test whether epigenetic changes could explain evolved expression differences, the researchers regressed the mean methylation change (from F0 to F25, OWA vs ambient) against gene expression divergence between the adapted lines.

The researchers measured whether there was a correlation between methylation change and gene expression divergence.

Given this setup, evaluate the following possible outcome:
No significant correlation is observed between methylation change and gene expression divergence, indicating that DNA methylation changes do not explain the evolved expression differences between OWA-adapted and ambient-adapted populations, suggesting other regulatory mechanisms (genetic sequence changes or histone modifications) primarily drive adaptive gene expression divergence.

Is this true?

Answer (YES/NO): NO